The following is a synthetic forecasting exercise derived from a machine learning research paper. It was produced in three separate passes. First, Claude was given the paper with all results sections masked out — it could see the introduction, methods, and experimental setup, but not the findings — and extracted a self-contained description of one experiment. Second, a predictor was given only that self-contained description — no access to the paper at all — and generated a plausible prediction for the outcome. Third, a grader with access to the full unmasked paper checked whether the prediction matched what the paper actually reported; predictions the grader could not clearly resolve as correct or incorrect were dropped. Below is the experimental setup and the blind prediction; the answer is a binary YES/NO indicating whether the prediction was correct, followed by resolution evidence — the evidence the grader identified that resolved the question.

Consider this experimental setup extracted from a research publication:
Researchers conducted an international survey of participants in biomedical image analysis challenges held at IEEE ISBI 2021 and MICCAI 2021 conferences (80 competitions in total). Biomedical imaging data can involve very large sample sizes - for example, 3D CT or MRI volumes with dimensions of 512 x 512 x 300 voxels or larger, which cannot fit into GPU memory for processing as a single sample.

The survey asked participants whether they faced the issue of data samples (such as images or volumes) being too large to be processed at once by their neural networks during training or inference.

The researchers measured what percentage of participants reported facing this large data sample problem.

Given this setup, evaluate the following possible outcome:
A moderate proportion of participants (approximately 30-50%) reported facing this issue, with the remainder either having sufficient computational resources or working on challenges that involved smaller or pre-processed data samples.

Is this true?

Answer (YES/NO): YES